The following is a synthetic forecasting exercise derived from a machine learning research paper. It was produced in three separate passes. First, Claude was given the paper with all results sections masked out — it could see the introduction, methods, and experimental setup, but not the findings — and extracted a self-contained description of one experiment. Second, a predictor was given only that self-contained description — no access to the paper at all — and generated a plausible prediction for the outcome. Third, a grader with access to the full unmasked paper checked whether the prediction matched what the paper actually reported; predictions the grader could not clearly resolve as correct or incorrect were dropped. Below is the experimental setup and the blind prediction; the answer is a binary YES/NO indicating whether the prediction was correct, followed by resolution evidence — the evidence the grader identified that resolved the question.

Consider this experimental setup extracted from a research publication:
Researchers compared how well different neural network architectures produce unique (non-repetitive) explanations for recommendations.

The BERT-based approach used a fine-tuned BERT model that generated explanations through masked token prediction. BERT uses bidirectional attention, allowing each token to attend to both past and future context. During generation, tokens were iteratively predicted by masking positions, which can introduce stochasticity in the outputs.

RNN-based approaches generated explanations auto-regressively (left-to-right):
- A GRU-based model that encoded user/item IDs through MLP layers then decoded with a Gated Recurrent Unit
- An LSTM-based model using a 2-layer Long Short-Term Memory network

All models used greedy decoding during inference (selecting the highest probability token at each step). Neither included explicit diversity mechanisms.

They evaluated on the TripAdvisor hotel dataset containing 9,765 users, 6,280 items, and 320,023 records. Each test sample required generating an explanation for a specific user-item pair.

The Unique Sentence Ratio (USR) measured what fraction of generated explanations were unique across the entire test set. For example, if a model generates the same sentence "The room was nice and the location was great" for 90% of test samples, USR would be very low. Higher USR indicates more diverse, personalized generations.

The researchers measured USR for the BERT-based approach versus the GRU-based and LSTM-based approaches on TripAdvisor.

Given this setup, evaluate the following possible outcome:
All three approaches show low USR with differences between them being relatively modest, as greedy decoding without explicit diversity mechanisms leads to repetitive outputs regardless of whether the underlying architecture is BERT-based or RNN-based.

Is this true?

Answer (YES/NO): NO